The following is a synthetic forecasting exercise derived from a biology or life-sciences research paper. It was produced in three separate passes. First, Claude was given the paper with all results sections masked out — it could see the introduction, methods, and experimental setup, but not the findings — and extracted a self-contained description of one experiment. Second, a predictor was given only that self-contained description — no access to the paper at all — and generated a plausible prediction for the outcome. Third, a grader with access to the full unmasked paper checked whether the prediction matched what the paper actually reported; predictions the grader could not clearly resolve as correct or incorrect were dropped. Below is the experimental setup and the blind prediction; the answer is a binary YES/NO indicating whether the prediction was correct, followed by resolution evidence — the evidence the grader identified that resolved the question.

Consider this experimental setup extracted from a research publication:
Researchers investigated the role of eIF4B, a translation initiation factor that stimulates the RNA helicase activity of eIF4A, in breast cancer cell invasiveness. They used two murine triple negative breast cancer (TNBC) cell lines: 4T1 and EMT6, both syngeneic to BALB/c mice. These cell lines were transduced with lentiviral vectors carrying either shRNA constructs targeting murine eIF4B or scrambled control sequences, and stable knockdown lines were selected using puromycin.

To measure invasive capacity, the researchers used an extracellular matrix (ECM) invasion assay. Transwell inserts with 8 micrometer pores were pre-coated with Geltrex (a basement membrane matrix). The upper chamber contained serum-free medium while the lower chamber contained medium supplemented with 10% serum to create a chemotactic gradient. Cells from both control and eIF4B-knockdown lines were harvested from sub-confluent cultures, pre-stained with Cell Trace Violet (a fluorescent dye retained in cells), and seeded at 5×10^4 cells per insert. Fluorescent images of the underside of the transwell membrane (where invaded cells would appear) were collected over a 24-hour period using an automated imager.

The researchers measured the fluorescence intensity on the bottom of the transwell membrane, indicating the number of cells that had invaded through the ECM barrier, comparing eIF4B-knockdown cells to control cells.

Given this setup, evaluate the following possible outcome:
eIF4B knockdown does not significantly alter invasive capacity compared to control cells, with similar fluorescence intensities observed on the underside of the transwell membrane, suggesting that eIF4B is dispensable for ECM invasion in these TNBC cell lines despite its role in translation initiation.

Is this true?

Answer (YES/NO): NO